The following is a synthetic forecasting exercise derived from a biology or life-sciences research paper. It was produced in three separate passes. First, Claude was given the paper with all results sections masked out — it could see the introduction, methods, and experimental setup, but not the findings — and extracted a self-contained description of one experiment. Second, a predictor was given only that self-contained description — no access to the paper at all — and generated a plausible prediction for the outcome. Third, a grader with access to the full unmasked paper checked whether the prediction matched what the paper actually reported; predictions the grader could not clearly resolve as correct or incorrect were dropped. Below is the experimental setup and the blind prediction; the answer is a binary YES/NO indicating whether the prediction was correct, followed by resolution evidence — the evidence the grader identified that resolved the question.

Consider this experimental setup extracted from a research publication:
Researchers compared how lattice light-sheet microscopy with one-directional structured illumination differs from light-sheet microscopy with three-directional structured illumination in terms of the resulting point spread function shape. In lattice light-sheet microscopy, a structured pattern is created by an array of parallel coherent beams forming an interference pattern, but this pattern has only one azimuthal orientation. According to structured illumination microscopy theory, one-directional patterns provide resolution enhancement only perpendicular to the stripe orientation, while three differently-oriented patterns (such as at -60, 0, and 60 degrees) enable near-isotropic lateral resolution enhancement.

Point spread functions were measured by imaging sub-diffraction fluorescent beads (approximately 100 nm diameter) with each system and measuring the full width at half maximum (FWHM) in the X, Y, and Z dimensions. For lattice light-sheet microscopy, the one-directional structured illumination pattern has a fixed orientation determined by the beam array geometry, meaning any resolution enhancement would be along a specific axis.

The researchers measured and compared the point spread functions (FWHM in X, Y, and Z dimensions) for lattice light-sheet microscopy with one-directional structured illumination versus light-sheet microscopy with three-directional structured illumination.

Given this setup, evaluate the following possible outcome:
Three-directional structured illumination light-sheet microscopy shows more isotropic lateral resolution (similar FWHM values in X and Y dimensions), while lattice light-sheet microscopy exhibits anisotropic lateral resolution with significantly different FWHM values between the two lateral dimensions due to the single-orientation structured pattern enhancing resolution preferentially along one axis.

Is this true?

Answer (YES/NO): YES